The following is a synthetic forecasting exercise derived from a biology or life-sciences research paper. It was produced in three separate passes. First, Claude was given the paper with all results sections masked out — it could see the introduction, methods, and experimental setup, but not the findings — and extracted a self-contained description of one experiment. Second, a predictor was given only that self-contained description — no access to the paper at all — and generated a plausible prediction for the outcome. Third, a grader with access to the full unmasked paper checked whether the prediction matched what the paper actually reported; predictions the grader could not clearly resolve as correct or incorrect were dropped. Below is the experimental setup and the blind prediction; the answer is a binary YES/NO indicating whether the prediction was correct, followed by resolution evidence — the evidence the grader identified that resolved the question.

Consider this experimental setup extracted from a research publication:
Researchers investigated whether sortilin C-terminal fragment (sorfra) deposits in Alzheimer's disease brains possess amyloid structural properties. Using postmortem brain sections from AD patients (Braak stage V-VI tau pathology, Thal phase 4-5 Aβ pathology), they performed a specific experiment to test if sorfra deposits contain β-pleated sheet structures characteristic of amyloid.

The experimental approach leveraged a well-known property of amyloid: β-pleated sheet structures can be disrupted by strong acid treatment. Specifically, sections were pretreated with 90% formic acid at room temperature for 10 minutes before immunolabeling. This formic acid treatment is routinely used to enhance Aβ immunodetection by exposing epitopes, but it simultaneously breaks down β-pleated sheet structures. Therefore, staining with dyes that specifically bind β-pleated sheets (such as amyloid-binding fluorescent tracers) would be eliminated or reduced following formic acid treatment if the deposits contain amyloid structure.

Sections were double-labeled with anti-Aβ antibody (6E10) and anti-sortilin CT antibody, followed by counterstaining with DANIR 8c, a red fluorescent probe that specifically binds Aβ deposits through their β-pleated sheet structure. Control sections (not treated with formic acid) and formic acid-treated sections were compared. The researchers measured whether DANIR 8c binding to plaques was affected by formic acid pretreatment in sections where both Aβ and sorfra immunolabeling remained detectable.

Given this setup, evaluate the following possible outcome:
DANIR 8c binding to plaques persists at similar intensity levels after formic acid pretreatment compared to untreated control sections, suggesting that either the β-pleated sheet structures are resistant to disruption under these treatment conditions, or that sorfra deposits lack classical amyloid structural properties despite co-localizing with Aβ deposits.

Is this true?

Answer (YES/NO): NO